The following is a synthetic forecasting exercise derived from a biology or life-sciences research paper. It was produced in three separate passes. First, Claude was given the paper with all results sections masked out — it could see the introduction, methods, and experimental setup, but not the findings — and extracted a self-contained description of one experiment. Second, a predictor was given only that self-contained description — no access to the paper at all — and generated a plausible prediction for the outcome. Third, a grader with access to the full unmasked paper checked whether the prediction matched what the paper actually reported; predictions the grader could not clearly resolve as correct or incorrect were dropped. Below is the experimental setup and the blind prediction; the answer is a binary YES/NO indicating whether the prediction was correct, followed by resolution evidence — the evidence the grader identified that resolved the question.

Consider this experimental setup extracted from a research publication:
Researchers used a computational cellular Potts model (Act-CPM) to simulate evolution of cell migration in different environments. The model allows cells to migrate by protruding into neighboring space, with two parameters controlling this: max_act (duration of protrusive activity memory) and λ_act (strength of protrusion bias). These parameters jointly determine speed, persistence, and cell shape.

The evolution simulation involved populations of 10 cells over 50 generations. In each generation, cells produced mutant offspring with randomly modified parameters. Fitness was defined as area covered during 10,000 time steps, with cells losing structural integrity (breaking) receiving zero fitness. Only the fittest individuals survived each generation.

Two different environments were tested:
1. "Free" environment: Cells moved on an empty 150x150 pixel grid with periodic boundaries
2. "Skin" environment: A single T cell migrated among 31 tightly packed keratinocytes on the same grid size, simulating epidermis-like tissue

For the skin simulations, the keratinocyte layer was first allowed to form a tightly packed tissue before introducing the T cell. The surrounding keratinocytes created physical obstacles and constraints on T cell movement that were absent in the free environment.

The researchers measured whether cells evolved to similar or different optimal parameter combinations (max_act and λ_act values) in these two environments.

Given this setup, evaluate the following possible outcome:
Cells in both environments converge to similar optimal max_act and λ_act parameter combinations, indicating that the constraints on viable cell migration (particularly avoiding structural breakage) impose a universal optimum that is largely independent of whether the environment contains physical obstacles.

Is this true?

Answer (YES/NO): YES